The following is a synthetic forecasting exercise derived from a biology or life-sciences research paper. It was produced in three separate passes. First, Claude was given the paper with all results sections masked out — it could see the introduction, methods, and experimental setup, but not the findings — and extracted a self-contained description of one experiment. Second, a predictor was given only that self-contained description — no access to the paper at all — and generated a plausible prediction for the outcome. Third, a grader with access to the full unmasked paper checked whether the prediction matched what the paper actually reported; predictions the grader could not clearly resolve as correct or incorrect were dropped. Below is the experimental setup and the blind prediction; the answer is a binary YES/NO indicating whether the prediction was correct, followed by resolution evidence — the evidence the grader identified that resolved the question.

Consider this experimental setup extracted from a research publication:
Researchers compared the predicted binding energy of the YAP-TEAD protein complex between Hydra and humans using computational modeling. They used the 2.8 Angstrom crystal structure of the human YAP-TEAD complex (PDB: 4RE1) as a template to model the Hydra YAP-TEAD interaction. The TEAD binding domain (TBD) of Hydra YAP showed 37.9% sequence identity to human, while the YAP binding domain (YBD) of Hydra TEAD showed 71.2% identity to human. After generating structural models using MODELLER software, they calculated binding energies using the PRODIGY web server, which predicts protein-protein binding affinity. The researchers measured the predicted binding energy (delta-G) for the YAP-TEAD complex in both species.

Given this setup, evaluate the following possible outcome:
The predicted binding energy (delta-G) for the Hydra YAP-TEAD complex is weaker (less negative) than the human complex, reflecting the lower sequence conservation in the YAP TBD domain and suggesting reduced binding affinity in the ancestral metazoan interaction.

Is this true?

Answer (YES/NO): NO